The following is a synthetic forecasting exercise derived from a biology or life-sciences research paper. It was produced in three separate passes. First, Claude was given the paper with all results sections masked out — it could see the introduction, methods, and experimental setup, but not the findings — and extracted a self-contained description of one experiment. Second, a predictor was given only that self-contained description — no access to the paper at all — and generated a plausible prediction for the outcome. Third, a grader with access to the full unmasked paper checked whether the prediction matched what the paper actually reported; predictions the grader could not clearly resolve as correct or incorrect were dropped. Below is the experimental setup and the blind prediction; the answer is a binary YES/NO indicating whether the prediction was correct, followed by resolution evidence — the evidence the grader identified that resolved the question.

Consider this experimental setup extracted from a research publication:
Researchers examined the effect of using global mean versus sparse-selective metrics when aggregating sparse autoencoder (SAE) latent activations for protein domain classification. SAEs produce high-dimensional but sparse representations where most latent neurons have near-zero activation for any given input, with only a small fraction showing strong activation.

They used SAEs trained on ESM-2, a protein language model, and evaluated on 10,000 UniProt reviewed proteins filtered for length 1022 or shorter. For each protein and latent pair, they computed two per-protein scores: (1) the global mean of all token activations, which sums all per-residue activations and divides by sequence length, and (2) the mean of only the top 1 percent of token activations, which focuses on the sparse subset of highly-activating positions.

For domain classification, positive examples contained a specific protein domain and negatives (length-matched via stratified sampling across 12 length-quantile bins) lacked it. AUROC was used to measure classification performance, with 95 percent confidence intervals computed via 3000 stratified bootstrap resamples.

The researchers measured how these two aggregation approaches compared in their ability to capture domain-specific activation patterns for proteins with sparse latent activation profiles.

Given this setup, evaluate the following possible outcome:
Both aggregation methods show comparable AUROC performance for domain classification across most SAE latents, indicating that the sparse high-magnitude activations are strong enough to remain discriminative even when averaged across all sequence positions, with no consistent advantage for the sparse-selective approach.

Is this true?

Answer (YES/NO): NO